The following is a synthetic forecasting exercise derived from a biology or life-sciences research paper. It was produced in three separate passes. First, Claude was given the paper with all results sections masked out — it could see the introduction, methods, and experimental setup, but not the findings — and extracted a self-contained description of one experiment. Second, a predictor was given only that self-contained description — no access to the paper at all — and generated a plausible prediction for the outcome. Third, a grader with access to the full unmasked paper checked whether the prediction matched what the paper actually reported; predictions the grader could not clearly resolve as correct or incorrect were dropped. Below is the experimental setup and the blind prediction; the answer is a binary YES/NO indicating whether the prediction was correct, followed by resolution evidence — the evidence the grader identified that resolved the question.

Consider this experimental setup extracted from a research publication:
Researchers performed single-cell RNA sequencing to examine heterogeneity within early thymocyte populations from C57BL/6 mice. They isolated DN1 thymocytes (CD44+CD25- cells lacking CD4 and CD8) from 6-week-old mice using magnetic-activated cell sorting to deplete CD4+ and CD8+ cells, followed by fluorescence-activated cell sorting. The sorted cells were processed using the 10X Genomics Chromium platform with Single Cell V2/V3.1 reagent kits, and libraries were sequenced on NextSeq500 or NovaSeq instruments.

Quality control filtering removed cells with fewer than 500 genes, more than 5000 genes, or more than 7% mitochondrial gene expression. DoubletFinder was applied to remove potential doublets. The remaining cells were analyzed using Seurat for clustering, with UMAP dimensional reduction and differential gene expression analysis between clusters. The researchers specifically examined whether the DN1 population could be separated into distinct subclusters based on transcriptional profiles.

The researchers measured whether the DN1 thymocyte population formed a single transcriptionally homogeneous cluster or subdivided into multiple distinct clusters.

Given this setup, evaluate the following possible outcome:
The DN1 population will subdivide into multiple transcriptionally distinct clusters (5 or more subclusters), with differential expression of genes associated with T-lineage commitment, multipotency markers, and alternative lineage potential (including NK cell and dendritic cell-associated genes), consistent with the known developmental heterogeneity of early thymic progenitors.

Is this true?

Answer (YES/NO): NO